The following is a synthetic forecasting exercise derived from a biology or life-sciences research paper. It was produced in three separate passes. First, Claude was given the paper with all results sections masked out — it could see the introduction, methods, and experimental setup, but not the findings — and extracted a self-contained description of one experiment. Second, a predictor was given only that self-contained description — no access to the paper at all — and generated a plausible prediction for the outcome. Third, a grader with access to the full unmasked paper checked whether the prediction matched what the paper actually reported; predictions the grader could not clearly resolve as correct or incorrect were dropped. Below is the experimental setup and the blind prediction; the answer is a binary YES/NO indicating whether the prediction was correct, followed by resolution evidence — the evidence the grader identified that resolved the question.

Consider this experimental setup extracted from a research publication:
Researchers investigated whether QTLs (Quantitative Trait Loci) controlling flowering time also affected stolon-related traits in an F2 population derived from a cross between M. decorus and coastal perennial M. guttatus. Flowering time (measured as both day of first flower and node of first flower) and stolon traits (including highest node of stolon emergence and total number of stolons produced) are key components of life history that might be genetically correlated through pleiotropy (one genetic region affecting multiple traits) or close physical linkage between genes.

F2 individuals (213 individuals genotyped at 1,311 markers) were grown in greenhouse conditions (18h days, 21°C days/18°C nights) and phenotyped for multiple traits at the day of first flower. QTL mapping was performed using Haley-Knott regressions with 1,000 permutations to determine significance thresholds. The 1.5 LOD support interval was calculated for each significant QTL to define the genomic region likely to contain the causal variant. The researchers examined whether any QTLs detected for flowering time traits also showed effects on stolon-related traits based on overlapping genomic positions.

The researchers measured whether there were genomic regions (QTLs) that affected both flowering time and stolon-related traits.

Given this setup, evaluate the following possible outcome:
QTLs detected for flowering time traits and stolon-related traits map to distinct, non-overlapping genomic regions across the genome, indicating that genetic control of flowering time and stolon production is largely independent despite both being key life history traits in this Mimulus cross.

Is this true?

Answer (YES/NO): NO